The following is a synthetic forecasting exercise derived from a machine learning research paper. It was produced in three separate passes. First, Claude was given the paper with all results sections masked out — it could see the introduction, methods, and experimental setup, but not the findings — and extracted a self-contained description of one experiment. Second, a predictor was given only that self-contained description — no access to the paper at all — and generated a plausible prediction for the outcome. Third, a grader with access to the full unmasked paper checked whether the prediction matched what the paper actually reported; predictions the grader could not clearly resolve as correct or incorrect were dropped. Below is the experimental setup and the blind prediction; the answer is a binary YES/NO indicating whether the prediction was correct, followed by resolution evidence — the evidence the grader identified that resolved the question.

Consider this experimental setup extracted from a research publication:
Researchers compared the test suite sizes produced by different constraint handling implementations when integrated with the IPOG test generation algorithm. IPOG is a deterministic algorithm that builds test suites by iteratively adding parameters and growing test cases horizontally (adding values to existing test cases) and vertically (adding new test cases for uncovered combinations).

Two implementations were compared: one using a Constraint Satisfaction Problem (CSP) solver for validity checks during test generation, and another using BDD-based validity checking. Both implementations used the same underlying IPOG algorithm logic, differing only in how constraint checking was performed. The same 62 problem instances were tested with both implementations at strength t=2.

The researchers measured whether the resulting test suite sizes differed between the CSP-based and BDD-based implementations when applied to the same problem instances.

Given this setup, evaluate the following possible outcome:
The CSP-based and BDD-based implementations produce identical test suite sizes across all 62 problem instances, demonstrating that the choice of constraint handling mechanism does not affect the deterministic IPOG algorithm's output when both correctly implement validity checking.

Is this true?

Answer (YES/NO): NO